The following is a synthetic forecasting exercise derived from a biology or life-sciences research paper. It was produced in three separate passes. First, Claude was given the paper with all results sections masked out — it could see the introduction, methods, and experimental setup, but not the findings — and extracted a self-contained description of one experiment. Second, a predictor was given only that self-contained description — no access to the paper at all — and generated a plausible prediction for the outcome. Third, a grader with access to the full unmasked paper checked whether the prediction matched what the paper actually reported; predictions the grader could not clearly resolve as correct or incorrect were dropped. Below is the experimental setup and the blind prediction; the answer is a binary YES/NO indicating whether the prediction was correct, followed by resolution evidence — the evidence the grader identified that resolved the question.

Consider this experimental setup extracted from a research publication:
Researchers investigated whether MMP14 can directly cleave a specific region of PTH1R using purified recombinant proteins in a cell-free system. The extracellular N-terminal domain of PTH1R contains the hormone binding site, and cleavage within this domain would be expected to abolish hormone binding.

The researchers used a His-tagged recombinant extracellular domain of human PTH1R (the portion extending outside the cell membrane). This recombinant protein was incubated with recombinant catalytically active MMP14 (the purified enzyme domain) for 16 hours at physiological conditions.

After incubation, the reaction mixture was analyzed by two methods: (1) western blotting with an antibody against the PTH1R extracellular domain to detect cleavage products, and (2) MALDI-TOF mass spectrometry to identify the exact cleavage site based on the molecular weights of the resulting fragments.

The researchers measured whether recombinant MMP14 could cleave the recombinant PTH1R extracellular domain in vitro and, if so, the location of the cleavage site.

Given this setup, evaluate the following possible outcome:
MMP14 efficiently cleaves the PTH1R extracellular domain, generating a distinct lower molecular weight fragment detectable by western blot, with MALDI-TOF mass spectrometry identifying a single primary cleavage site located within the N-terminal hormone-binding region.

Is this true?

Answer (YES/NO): NO